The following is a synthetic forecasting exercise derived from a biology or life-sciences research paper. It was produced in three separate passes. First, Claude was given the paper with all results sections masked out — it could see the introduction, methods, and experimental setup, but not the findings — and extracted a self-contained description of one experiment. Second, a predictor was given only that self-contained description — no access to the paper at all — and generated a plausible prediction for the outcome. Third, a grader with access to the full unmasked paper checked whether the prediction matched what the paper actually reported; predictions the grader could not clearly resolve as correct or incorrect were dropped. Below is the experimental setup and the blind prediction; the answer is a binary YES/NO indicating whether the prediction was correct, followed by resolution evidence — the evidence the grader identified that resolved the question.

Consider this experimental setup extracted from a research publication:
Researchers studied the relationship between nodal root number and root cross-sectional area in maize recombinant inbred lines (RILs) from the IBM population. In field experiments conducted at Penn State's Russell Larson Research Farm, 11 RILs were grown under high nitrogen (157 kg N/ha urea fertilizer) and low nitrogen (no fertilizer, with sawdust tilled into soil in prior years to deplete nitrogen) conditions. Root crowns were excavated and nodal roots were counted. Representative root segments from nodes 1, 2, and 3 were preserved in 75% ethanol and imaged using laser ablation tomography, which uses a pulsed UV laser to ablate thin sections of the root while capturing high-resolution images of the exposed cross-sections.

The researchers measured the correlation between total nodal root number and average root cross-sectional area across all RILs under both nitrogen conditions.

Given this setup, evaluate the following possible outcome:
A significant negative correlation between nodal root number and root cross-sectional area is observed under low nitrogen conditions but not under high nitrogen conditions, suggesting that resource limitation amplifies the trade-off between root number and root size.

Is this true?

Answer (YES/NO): NO